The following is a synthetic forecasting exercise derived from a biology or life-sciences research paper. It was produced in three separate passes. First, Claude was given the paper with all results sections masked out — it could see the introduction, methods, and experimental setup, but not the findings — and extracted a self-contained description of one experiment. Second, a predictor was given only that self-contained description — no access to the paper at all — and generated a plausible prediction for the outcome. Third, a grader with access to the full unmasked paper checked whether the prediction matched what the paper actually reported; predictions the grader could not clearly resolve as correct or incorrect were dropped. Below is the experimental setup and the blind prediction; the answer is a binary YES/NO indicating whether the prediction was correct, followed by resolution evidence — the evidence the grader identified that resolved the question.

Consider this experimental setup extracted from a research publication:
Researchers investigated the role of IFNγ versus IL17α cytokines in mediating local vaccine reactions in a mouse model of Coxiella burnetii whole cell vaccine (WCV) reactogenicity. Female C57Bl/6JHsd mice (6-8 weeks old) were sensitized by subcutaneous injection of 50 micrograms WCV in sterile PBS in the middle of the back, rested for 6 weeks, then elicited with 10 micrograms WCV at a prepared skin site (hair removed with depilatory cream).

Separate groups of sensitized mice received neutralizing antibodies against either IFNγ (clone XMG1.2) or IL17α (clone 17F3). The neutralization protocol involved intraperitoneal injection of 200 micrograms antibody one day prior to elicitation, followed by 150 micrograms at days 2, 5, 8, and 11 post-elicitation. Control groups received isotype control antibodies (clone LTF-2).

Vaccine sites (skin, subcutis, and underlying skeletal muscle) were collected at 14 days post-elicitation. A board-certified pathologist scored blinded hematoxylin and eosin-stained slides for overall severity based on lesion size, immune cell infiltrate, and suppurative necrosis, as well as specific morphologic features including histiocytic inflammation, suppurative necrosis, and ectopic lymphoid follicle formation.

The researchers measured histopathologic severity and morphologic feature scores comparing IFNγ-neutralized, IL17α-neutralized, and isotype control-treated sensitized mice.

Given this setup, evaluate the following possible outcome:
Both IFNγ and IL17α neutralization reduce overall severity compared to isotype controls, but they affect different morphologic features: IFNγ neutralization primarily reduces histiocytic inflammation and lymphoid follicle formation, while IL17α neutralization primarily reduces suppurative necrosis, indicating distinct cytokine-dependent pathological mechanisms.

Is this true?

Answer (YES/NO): NO